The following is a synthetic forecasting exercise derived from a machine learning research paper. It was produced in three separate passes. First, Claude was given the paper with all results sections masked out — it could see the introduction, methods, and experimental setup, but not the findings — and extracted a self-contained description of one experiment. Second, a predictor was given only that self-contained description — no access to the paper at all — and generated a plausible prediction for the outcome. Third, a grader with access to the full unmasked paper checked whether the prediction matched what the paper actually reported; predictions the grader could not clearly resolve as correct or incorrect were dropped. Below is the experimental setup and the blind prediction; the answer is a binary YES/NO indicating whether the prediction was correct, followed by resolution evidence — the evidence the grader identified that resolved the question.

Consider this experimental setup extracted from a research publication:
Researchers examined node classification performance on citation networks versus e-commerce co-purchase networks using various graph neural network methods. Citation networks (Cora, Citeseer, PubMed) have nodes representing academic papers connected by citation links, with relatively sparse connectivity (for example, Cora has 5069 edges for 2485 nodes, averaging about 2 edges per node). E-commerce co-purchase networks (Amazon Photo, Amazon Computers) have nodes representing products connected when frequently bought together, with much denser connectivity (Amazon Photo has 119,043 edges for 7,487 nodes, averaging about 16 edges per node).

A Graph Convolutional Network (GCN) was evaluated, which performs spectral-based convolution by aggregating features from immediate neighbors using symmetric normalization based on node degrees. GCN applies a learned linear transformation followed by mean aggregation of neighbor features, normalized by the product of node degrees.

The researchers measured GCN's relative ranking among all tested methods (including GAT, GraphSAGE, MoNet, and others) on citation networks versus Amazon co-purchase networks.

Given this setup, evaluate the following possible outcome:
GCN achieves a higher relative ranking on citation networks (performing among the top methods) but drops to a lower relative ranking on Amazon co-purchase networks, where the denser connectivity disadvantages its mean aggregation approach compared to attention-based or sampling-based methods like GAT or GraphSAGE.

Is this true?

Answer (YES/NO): NO